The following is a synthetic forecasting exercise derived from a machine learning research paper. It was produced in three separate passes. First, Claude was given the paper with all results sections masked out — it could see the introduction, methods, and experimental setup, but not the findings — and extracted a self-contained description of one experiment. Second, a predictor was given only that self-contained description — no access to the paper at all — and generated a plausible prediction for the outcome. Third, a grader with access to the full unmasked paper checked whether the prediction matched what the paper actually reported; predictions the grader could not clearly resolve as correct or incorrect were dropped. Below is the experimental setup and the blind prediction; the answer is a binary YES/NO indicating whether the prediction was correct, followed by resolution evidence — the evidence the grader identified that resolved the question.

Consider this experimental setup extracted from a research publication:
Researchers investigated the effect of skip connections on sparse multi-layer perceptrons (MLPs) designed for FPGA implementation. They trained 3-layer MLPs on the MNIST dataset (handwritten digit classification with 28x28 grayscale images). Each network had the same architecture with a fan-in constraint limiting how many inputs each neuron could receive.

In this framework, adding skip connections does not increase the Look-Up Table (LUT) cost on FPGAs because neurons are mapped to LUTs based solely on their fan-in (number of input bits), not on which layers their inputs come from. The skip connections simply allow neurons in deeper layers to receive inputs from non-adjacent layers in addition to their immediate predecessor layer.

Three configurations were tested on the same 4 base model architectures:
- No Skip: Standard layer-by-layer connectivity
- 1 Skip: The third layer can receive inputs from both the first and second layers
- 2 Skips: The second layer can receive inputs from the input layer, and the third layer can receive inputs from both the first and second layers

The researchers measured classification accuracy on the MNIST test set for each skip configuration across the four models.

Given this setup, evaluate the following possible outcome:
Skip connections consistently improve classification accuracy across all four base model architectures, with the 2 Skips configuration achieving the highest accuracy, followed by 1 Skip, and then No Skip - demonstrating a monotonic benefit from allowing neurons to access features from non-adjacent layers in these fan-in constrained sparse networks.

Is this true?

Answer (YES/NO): NO